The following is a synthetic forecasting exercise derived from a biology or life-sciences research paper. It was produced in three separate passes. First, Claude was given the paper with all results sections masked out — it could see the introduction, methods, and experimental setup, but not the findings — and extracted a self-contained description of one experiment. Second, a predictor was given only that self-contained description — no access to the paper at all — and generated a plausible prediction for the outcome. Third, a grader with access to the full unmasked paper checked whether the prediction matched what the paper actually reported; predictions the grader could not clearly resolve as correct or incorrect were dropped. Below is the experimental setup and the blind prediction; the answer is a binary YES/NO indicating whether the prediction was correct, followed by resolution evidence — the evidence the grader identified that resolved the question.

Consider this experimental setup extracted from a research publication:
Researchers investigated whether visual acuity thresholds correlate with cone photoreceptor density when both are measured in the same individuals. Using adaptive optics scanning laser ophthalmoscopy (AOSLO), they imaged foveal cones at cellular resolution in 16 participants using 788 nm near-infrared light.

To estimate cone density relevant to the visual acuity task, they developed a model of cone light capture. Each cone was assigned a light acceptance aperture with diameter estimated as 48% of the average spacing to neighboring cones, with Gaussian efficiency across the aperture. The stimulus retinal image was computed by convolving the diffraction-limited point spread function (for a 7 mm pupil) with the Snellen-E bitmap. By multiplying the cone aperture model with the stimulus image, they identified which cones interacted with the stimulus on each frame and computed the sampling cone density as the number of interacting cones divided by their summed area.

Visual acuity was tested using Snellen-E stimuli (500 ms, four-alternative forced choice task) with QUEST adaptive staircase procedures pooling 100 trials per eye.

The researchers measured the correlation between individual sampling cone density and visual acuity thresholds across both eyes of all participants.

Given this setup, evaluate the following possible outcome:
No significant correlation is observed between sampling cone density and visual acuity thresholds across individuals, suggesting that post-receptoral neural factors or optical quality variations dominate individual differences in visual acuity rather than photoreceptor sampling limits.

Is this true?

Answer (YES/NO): NO